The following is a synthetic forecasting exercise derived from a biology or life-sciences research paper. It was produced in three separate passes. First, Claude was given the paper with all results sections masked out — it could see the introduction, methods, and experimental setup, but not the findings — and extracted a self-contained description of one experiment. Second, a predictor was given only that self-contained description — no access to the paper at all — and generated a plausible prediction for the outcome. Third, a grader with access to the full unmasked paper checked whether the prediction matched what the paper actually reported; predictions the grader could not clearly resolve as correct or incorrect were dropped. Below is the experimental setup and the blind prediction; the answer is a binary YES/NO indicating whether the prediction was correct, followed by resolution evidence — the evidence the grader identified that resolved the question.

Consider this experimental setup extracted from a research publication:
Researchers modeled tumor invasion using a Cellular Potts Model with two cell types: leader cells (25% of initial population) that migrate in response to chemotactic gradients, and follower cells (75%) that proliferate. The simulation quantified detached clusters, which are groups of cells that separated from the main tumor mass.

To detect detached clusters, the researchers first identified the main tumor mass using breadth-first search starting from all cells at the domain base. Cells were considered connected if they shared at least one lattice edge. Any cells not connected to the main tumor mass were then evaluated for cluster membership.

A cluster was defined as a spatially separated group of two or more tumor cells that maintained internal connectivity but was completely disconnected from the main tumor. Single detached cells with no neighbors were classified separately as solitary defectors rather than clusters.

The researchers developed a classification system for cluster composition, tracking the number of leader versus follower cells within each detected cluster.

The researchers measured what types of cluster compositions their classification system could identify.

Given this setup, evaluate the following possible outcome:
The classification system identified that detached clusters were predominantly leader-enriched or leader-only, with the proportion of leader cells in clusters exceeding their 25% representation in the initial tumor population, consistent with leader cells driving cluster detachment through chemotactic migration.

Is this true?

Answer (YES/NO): YES